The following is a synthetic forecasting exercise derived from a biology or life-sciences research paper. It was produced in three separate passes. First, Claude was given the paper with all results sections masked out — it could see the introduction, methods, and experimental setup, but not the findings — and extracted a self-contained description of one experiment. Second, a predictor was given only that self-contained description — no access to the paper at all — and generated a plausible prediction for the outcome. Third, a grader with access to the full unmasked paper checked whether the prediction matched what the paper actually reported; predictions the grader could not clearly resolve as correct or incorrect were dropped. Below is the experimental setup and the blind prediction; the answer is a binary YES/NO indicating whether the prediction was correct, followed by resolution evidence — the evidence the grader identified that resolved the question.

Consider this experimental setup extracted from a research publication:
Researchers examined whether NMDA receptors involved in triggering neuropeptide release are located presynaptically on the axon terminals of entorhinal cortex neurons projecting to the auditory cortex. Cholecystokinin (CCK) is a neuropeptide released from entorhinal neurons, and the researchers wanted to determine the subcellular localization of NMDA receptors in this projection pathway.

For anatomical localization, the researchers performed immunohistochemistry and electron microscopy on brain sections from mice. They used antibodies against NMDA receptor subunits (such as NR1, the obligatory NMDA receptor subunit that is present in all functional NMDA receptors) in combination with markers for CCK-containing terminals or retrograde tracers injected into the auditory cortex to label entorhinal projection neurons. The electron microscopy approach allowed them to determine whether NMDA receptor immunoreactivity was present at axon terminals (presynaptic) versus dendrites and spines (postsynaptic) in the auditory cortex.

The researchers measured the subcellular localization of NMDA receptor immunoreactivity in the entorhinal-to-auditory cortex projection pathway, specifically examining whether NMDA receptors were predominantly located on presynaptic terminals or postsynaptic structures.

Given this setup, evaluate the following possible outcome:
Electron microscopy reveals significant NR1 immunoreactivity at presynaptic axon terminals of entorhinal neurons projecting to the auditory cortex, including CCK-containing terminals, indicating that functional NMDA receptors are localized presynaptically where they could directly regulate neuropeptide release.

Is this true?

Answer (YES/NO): NO